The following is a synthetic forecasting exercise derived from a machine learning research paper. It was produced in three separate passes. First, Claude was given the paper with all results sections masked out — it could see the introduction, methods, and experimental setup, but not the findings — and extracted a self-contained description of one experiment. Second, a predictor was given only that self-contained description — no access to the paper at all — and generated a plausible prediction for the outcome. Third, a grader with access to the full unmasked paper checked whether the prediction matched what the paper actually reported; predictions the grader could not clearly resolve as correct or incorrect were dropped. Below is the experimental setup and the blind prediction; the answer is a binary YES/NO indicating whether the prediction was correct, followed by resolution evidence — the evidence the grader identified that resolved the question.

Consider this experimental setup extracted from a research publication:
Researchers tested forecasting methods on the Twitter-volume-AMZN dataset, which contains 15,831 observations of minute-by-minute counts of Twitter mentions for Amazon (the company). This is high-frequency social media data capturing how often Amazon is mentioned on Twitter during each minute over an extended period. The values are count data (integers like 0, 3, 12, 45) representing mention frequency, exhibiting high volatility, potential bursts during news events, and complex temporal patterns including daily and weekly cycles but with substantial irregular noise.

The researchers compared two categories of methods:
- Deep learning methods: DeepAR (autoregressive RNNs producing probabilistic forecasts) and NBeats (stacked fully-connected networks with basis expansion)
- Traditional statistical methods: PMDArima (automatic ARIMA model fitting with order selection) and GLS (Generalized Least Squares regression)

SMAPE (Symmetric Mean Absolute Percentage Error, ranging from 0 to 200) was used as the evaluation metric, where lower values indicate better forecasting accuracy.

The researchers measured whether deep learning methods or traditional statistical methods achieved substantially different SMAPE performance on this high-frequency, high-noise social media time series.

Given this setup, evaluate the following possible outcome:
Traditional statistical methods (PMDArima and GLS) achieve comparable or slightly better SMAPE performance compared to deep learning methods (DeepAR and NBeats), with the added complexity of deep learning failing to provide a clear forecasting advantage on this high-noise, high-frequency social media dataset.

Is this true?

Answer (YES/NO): NO